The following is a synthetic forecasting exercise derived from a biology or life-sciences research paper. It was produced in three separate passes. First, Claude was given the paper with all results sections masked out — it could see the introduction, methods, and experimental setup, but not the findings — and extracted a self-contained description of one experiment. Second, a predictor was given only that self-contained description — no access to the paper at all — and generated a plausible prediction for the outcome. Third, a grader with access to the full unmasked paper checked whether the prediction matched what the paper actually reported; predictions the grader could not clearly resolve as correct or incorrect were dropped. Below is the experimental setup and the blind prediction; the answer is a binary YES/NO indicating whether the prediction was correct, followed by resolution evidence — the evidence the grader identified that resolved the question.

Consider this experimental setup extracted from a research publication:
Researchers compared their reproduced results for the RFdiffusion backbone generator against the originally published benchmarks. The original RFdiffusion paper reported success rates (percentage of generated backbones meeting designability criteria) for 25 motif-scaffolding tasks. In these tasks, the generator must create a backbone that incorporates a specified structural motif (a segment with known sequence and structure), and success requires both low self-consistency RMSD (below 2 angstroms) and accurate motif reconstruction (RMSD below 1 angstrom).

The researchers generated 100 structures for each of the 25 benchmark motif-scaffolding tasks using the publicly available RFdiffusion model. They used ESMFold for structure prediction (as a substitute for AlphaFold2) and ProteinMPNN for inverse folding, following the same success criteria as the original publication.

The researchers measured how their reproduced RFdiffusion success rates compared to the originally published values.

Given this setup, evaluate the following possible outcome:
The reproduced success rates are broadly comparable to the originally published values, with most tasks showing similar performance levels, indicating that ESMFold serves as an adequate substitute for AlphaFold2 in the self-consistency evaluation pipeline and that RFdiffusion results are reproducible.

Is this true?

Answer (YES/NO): NO